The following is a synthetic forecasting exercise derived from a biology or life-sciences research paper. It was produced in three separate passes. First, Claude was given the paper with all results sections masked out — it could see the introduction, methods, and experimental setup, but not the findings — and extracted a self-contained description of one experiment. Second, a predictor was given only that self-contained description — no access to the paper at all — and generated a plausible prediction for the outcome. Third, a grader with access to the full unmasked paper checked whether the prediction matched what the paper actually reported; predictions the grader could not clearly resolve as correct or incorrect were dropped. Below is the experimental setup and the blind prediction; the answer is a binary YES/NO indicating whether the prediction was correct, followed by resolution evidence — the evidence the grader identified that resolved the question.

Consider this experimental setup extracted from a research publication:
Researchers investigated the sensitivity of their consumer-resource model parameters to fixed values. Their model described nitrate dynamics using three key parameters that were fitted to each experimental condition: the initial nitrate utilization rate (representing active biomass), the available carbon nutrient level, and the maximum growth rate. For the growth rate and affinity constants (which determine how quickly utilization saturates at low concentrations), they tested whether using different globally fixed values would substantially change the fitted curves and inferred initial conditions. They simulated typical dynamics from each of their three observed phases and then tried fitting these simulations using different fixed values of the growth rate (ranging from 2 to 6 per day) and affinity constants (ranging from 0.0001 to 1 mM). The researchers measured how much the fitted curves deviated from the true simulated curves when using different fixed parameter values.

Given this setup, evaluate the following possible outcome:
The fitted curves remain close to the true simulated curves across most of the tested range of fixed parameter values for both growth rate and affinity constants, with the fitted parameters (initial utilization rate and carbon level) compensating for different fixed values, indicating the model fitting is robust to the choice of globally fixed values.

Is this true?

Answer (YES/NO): YES